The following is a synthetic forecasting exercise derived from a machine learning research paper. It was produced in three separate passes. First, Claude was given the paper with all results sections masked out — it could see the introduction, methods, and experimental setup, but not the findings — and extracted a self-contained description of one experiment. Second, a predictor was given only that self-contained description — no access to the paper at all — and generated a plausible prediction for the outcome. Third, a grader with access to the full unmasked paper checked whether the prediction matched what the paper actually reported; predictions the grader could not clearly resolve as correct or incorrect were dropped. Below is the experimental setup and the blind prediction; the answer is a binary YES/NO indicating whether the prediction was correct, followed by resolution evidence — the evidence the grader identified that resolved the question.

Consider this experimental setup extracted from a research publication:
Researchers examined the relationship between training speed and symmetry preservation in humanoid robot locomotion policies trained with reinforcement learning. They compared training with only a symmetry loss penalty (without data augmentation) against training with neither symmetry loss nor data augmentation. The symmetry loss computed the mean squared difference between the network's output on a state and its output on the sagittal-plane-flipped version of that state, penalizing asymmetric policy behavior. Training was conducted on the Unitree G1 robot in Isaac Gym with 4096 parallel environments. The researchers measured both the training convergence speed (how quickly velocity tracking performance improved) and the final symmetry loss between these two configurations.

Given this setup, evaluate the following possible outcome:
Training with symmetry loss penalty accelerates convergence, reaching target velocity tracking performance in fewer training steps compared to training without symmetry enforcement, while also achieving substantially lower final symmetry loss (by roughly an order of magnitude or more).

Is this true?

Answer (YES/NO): NO